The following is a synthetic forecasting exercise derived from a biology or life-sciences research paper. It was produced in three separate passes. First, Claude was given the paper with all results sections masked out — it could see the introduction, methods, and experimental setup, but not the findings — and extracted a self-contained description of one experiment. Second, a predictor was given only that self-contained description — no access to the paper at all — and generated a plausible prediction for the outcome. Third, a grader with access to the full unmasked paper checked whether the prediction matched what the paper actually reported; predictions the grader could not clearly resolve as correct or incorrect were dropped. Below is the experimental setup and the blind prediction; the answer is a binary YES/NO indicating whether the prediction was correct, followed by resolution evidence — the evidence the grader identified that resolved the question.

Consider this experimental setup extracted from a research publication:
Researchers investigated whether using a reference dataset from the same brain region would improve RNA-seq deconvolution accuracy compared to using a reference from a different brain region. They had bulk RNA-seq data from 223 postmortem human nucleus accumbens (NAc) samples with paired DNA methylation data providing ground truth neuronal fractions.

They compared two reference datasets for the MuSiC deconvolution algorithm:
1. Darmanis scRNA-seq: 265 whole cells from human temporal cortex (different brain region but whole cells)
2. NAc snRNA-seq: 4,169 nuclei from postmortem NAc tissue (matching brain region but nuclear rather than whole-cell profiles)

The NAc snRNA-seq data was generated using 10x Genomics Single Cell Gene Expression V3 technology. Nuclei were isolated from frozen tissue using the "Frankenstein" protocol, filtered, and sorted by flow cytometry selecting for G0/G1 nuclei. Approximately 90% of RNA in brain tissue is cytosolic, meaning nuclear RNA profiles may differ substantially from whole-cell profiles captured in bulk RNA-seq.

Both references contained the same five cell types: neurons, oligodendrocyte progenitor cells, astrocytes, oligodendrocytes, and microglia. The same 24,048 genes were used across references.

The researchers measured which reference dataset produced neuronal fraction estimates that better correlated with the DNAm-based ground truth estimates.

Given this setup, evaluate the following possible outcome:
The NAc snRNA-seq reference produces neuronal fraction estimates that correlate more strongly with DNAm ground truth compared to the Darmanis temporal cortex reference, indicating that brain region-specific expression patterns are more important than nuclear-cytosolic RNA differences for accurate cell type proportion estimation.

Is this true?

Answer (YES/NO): YES